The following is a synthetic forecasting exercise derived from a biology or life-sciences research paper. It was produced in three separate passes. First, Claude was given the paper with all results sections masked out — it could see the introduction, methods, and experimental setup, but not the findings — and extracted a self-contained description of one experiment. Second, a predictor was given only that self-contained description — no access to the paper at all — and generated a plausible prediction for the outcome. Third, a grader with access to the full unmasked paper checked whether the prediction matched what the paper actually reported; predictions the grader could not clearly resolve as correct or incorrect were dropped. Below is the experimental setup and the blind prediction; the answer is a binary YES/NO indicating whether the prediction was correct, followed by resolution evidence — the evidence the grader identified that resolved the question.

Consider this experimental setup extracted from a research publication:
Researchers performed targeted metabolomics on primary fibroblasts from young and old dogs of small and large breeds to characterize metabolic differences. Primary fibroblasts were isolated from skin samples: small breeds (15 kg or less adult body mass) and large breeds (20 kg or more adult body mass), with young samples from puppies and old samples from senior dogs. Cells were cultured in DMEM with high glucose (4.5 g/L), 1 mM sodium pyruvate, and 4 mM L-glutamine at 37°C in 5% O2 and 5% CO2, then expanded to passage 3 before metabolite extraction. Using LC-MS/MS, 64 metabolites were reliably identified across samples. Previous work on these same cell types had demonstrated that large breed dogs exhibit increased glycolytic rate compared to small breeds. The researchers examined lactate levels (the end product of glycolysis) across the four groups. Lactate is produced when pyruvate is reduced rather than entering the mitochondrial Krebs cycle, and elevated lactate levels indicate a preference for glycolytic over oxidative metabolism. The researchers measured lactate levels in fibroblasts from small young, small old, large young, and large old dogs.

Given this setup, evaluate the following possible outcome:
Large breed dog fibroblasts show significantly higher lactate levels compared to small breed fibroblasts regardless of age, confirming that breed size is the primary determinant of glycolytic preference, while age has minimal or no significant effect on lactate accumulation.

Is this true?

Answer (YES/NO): NO